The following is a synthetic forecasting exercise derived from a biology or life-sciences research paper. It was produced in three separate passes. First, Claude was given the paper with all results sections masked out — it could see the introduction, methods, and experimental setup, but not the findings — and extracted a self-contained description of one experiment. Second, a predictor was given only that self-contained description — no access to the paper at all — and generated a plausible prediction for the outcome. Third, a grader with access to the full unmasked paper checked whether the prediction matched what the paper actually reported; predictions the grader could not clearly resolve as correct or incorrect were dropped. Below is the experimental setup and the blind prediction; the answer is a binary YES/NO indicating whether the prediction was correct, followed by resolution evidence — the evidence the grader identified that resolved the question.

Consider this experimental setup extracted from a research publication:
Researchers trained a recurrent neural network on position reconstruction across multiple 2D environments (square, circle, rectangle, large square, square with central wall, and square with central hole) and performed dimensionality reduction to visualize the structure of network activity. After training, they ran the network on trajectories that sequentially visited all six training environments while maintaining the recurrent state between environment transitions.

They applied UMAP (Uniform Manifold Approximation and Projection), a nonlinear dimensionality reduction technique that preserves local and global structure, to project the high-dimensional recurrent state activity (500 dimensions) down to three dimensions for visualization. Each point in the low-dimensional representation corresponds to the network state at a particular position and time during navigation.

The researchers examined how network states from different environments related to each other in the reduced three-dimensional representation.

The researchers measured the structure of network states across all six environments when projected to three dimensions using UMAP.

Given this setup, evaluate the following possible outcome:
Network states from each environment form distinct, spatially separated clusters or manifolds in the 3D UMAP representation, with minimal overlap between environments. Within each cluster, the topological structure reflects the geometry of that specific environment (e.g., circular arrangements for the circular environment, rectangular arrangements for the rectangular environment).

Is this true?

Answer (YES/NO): YES